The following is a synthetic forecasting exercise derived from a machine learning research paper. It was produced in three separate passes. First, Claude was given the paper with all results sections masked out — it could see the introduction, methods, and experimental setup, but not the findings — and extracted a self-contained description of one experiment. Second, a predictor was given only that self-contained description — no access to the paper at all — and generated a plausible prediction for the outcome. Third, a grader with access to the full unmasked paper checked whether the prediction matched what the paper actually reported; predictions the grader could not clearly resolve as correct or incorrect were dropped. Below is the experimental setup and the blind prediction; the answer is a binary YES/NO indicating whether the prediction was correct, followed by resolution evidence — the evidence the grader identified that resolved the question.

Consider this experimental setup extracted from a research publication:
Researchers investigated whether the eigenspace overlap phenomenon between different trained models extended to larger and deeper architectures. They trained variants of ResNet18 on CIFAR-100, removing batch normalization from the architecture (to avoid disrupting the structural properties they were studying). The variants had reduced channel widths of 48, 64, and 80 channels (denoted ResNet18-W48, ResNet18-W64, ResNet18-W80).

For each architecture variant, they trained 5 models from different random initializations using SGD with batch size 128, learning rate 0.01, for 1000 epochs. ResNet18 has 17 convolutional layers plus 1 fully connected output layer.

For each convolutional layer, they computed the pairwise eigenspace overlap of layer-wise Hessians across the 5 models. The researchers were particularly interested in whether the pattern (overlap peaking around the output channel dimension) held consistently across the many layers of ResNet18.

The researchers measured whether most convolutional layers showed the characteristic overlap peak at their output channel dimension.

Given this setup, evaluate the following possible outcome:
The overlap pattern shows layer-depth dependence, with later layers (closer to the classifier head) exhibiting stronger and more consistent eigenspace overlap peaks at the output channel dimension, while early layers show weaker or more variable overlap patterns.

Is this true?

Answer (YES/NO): YES